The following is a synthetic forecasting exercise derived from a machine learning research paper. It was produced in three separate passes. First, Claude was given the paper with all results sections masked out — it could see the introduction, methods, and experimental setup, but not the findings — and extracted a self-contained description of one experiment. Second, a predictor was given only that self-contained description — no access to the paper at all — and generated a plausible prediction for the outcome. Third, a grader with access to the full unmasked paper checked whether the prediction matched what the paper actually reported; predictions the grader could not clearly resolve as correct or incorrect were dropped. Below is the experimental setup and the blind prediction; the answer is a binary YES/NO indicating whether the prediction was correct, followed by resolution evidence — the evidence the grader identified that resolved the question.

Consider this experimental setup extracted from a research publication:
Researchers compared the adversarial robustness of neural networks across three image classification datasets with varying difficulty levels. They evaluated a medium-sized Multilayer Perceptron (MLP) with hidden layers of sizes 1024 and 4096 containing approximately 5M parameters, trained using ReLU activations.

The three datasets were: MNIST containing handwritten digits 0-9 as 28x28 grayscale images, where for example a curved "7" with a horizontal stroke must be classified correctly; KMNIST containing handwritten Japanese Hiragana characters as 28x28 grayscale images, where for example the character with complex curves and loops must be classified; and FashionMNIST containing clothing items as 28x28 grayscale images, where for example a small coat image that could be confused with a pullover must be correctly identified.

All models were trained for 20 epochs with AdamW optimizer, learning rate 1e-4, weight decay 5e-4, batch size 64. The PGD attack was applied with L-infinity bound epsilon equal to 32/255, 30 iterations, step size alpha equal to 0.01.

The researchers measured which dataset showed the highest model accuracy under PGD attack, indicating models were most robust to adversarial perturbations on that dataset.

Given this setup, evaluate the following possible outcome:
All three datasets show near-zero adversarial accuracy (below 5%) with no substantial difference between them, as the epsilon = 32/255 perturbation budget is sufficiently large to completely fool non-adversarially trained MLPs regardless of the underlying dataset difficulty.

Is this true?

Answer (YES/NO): YES